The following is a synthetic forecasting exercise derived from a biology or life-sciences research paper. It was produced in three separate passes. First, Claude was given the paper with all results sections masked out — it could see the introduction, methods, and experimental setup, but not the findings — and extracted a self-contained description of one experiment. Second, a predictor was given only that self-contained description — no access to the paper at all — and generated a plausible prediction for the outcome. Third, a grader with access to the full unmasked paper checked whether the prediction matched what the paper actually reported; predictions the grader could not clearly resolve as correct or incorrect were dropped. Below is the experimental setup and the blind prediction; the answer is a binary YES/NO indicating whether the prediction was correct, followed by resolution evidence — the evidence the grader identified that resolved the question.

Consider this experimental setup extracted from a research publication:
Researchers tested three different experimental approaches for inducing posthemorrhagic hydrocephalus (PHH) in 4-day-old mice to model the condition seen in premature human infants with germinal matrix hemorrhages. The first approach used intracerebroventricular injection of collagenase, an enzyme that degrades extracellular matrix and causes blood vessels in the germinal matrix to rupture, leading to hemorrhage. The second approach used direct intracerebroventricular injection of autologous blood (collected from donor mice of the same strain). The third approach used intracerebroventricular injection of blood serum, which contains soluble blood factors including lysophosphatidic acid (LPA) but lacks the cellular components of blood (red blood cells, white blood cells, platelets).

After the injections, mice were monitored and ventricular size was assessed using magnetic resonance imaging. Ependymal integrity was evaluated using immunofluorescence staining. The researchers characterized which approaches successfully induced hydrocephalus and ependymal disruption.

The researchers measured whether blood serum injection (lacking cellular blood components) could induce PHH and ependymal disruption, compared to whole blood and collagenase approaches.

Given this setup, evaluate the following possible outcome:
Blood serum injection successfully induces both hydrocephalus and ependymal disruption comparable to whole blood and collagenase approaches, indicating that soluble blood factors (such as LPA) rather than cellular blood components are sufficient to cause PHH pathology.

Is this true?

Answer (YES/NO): NO